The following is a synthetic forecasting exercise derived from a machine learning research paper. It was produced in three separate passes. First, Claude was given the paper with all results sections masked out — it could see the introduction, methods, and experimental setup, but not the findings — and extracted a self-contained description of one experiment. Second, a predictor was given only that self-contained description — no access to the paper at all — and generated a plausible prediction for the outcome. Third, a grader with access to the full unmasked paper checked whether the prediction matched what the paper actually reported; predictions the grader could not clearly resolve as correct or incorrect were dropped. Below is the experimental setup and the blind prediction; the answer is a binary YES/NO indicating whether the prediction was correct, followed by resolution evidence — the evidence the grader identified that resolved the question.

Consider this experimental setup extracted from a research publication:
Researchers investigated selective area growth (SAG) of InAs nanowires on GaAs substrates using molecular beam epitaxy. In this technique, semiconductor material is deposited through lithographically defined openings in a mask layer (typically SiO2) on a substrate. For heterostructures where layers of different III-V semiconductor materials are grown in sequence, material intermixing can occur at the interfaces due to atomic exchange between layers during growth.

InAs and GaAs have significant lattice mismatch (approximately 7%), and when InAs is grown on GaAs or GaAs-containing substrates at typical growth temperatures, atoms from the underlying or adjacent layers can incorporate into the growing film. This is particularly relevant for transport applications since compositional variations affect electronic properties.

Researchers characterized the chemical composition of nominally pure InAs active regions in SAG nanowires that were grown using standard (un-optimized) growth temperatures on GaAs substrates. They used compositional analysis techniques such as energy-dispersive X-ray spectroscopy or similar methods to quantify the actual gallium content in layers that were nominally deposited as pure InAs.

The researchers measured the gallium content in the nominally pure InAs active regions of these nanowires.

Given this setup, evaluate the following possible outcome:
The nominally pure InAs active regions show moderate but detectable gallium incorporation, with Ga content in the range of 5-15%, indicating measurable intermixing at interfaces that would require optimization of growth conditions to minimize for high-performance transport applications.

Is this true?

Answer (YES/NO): NO